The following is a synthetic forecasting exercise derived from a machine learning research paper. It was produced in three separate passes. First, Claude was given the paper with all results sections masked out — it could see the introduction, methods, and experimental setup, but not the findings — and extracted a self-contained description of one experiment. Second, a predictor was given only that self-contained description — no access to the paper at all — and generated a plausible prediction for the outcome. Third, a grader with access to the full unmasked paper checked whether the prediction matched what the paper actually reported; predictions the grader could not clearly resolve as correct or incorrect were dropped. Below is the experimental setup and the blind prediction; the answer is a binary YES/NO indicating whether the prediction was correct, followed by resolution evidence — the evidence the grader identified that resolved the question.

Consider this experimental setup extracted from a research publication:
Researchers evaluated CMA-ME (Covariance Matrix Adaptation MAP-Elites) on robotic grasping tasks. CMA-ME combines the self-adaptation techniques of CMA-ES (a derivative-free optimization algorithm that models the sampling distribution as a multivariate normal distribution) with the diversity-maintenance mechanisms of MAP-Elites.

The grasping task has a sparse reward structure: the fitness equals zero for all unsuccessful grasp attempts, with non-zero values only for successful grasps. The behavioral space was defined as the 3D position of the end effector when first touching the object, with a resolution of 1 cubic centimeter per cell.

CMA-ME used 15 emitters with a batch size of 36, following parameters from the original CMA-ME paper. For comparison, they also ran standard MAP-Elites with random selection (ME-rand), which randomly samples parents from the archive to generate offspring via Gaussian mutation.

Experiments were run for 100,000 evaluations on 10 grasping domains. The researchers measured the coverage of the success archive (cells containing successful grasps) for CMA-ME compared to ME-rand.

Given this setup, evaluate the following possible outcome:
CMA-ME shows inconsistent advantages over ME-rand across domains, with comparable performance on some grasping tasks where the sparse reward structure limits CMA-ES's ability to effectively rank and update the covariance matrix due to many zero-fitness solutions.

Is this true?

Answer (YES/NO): NO